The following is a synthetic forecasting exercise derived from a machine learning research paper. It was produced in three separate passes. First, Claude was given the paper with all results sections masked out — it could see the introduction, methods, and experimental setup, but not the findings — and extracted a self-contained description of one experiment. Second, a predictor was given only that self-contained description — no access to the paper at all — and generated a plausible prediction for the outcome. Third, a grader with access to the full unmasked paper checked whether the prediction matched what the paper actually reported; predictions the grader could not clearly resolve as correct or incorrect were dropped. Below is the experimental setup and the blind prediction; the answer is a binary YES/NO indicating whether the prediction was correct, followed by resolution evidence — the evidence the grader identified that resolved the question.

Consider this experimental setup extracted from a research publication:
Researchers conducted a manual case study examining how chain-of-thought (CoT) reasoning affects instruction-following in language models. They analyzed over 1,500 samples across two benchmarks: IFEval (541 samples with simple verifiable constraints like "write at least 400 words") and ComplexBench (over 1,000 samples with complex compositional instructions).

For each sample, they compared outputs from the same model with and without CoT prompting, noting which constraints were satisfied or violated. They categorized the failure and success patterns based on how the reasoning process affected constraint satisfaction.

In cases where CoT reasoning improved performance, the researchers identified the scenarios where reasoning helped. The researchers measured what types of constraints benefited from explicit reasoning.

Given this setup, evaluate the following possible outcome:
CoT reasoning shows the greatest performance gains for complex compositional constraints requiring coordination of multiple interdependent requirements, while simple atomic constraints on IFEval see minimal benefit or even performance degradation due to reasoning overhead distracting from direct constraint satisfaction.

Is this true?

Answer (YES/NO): NO